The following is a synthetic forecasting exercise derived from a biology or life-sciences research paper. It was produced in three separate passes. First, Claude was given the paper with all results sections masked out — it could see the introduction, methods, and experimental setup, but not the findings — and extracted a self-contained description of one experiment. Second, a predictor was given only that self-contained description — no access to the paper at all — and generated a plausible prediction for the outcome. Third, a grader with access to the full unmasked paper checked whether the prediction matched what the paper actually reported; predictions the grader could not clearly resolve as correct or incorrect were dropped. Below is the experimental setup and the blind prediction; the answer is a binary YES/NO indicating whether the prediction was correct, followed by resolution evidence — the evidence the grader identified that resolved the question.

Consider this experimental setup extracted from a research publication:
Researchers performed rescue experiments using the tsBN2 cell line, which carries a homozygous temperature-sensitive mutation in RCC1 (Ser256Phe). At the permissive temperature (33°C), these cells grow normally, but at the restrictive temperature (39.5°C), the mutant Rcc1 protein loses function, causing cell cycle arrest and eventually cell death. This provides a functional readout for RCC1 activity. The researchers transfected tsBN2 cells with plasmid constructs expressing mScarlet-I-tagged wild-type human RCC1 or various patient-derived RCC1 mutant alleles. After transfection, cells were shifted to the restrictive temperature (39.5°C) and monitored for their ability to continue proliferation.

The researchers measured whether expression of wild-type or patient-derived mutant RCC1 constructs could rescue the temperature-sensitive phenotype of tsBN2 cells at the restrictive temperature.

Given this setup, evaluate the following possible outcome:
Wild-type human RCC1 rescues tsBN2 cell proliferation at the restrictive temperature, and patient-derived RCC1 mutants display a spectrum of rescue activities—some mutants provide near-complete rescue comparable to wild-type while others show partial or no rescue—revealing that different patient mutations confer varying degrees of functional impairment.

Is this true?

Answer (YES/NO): NO